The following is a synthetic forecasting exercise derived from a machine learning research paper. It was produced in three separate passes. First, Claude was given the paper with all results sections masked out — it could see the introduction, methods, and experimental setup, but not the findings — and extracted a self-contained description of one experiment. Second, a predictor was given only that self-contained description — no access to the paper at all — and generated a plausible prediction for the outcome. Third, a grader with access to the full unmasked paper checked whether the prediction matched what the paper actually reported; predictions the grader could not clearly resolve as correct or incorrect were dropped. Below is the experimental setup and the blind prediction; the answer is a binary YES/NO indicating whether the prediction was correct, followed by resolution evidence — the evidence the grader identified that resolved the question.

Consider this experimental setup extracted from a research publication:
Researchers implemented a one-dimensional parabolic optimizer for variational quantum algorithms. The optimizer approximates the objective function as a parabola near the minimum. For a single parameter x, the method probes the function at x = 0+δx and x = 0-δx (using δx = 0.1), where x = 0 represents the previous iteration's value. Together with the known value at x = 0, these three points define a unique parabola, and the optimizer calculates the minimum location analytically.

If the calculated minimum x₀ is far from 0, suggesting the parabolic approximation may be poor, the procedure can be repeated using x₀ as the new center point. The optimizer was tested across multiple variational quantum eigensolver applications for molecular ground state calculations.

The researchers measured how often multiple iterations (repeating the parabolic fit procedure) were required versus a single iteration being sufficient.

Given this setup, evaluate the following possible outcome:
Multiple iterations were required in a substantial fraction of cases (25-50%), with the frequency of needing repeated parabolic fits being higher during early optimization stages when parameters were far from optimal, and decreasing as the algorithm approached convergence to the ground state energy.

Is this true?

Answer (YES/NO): NO